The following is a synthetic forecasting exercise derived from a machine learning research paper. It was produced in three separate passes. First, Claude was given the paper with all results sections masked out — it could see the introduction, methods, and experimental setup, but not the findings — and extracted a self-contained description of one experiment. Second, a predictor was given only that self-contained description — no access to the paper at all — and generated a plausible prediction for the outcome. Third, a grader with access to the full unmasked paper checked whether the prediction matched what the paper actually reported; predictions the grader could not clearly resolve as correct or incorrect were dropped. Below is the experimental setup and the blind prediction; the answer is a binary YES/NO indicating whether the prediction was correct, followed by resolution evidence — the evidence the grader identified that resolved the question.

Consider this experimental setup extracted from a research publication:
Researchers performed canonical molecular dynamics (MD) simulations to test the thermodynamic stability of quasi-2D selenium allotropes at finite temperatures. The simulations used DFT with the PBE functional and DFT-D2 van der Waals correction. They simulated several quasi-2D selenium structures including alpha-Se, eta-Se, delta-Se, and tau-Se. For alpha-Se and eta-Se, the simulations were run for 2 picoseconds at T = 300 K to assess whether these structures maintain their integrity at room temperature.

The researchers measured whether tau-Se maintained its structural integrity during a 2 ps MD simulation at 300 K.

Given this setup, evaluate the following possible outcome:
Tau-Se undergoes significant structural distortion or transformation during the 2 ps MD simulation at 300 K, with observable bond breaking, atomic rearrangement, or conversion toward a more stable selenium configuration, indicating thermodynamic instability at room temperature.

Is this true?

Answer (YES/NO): YES